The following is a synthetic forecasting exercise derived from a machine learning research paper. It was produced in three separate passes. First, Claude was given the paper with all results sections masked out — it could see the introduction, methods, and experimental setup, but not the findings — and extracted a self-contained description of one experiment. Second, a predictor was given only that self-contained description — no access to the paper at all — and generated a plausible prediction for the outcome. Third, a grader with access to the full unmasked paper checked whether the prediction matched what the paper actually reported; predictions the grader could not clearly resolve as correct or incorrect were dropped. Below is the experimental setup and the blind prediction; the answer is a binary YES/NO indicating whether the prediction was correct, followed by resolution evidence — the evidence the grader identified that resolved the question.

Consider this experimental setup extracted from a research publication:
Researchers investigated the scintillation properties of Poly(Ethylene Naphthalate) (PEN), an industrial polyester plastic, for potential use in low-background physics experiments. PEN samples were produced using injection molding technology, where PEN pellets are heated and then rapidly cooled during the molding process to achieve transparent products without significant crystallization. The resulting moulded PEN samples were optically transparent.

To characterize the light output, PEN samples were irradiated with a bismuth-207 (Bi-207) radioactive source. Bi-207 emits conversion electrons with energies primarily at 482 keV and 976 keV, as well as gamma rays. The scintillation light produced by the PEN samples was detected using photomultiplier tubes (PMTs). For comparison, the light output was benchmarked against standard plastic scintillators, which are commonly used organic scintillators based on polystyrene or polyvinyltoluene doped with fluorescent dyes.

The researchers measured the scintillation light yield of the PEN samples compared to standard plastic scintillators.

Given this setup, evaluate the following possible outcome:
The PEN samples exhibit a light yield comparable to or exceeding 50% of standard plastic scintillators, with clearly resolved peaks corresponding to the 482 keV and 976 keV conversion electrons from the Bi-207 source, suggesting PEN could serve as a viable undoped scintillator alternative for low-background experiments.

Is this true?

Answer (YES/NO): NO